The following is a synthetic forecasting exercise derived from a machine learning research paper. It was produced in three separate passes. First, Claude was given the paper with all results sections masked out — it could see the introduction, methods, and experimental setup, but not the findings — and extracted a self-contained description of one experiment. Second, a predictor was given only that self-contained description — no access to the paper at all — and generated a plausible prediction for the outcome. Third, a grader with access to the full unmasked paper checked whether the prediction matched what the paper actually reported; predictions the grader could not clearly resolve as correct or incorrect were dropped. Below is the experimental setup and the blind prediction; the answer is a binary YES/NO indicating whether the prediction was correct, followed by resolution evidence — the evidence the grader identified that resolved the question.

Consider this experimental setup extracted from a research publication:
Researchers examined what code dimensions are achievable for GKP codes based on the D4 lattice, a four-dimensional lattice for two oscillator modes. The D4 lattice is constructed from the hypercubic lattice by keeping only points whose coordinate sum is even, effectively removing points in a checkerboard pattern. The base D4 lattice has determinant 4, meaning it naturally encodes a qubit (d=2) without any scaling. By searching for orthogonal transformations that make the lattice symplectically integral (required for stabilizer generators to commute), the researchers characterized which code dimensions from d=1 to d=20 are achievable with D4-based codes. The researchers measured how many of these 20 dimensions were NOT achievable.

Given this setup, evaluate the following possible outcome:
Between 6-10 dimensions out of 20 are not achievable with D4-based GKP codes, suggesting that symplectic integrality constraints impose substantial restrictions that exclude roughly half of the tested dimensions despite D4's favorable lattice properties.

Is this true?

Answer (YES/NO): NO